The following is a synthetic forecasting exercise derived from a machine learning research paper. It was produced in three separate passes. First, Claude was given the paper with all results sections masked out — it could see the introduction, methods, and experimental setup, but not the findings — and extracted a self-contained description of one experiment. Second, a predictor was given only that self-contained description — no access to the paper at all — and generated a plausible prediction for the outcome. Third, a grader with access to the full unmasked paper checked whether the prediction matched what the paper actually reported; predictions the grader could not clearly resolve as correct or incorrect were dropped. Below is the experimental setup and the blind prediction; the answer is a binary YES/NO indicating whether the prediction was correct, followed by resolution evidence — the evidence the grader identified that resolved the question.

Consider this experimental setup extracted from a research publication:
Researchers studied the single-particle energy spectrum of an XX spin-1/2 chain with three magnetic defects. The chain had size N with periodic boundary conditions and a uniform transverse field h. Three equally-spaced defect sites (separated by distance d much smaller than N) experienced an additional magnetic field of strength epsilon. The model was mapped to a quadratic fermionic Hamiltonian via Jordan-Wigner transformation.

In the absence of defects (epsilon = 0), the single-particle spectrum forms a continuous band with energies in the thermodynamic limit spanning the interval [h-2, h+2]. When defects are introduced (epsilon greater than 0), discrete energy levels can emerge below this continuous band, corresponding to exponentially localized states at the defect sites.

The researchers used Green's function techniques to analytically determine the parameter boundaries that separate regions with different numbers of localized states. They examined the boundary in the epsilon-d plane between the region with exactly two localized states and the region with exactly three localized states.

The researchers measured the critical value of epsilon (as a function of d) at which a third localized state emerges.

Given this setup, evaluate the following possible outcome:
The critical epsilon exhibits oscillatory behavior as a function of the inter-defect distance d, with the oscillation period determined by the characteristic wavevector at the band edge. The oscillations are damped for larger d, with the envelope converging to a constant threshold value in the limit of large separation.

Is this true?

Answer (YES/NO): NO